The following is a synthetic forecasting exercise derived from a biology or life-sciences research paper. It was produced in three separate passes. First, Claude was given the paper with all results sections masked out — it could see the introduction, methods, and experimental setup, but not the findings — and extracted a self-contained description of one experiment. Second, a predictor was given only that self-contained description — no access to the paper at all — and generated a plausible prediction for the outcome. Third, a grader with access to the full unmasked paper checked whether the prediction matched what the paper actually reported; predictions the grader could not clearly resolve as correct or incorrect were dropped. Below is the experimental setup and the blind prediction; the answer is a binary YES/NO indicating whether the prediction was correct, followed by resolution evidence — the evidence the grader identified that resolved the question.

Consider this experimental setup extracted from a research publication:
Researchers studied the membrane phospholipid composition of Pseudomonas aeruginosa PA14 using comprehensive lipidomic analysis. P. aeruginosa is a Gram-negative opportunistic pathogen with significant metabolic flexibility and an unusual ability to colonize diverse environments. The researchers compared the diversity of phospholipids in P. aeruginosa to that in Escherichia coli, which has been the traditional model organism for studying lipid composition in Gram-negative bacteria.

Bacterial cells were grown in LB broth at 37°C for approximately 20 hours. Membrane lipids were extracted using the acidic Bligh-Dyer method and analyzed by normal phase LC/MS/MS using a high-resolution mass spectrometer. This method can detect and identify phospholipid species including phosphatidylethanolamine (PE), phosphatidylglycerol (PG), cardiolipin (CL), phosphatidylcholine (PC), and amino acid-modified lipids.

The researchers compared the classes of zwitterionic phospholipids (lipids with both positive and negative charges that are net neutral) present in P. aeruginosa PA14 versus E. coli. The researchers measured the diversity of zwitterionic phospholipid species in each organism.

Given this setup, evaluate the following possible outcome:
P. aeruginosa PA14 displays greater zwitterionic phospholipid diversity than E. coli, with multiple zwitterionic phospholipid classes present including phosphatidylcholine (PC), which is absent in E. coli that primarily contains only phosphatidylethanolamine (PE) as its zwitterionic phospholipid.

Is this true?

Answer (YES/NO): YES